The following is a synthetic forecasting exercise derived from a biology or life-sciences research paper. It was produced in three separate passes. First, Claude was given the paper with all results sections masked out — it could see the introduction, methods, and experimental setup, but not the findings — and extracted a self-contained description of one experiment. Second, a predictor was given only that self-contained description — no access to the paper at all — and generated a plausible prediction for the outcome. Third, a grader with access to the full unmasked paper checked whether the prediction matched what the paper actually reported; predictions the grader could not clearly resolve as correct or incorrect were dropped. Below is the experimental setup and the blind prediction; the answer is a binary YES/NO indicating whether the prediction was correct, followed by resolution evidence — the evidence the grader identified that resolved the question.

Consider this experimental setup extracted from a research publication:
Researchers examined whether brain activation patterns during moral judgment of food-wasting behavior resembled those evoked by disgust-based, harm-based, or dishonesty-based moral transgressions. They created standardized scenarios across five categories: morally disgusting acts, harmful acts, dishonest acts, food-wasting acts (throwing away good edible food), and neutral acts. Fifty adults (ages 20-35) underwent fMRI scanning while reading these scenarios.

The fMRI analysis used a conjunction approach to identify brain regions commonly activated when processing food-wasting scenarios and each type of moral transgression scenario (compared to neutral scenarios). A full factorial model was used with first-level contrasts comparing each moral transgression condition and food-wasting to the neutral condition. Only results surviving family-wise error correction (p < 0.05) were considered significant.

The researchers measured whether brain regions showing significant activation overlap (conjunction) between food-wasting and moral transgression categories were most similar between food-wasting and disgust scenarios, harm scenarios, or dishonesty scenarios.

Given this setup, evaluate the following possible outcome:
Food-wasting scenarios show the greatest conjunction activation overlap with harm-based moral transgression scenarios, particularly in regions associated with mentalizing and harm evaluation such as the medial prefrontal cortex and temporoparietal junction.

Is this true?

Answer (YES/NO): NO